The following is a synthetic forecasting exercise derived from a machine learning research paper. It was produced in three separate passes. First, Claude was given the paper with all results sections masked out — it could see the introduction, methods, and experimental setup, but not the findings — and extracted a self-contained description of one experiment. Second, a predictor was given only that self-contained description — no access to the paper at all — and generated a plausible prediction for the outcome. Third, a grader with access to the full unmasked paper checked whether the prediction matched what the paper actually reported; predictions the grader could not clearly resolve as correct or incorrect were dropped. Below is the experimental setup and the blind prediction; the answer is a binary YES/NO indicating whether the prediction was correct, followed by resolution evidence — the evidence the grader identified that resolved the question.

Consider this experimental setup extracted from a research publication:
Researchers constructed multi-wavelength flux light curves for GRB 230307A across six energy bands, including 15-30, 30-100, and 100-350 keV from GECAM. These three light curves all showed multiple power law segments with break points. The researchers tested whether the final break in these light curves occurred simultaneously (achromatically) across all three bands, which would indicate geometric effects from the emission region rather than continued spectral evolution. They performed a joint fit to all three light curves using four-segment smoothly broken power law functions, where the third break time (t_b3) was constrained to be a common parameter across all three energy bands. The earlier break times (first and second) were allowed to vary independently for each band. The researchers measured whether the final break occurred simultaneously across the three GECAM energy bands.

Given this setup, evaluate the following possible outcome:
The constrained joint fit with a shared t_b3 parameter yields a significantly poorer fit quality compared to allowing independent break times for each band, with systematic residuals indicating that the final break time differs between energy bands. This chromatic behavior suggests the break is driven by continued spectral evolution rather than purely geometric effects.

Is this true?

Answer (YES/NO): NO